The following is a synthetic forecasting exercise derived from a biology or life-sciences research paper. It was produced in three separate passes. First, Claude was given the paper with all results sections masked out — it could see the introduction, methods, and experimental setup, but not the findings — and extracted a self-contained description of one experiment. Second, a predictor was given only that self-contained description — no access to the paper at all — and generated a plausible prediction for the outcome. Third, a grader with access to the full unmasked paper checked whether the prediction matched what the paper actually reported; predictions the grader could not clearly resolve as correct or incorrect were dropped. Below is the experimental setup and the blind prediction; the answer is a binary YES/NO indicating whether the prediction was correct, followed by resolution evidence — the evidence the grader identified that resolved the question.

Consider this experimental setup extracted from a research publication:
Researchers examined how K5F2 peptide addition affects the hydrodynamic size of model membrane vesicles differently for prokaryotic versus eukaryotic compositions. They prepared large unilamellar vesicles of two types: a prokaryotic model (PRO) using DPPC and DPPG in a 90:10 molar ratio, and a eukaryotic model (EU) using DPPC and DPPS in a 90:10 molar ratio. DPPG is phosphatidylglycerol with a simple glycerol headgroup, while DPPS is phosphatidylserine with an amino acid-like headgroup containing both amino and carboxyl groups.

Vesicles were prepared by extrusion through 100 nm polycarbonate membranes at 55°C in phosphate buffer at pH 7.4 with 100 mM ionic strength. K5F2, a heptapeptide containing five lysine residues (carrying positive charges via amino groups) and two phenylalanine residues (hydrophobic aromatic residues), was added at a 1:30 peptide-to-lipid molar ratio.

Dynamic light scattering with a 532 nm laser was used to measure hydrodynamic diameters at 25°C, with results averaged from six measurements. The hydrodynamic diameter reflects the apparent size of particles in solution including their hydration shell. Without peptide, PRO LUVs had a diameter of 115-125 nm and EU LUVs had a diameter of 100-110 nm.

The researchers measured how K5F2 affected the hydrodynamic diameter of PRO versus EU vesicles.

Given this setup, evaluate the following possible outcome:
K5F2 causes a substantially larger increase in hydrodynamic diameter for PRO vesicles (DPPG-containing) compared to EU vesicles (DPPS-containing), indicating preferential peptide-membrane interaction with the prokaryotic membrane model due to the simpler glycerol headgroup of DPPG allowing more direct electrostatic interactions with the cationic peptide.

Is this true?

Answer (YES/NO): YES